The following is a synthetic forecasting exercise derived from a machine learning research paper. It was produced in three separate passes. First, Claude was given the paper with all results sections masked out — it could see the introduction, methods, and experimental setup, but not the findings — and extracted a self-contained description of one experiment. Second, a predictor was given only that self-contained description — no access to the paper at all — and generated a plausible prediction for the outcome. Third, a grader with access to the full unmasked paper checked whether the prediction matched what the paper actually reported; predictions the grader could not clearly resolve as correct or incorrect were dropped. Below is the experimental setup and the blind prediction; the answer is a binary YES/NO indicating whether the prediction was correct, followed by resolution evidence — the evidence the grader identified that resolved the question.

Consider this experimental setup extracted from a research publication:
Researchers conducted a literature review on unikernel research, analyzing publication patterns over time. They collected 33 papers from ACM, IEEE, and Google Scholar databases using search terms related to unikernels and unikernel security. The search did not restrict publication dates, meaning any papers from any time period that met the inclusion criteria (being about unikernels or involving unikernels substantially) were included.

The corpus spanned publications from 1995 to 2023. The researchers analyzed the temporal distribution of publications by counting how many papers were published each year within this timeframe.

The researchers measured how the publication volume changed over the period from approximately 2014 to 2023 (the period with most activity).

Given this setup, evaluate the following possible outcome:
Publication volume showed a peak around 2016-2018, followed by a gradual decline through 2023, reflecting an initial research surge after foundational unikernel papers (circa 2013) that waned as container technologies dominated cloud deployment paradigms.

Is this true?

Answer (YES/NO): NO